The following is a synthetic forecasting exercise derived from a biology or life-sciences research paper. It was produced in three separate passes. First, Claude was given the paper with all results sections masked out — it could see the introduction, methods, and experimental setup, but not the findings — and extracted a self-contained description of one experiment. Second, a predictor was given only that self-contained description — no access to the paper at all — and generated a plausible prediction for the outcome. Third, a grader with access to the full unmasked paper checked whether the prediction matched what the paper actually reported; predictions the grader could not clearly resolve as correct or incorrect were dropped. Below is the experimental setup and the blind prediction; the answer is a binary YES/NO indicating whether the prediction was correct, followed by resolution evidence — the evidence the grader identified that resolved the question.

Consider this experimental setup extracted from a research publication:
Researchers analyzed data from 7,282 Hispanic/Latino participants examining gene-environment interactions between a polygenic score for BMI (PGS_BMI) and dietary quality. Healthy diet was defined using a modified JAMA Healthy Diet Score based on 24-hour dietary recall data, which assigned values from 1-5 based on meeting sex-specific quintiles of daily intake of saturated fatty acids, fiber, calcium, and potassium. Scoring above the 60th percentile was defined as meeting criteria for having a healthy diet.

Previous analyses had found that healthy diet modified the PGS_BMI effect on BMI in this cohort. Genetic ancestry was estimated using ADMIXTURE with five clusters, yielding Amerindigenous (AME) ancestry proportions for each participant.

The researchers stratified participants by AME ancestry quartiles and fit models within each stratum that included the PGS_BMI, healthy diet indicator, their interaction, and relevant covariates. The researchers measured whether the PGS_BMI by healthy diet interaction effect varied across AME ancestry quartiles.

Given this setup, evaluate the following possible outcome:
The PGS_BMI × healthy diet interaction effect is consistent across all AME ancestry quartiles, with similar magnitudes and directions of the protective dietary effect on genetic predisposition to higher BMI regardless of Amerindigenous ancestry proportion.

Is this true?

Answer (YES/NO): NO